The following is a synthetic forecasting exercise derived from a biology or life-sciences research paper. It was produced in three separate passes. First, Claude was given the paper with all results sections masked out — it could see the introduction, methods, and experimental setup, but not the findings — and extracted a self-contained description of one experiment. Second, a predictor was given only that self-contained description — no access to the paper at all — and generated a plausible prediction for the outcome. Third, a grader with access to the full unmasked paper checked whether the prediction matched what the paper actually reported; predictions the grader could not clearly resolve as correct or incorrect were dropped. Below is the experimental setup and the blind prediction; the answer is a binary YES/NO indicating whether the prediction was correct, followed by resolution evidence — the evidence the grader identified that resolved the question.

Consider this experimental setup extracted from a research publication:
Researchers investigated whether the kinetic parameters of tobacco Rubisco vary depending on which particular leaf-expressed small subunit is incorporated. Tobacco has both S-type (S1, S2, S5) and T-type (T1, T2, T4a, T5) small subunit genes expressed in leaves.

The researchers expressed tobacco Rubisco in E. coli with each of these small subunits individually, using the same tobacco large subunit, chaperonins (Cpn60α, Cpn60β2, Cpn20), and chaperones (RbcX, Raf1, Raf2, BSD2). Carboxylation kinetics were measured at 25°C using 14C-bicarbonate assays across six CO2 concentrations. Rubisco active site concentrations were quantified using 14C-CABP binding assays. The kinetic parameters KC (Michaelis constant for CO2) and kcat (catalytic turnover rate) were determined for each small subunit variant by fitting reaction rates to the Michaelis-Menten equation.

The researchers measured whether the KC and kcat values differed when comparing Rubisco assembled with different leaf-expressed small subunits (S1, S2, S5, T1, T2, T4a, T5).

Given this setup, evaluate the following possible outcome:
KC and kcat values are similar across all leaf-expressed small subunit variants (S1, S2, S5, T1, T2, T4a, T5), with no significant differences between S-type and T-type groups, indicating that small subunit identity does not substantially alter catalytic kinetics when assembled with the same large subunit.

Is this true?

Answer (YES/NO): NO